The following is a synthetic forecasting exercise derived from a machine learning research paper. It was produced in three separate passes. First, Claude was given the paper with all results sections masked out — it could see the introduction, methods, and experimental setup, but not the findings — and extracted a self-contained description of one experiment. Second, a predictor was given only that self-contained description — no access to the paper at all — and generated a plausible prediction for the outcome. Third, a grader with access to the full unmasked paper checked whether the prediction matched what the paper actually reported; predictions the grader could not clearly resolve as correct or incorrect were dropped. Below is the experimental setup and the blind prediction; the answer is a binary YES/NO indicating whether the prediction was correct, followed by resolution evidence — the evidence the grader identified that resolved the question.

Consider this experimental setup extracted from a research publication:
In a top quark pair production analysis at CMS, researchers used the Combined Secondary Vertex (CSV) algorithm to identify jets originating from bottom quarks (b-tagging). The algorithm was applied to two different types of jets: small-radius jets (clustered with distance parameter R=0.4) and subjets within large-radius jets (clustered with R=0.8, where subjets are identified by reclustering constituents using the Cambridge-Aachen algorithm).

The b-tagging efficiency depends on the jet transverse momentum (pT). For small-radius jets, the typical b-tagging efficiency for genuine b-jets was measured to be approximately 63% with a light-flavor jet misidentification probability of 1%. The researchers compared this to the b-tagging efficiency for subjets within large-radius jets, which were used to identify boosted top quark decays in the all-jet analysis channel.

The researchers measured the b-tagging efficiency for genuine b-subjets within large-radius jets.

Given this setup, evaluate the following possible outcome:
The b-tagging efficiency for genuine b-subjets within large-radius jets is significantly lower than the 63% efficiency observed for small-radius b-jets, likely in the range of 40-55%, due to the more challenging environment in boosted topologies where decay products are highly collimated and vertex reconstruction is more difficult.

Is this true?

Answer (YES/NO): NO